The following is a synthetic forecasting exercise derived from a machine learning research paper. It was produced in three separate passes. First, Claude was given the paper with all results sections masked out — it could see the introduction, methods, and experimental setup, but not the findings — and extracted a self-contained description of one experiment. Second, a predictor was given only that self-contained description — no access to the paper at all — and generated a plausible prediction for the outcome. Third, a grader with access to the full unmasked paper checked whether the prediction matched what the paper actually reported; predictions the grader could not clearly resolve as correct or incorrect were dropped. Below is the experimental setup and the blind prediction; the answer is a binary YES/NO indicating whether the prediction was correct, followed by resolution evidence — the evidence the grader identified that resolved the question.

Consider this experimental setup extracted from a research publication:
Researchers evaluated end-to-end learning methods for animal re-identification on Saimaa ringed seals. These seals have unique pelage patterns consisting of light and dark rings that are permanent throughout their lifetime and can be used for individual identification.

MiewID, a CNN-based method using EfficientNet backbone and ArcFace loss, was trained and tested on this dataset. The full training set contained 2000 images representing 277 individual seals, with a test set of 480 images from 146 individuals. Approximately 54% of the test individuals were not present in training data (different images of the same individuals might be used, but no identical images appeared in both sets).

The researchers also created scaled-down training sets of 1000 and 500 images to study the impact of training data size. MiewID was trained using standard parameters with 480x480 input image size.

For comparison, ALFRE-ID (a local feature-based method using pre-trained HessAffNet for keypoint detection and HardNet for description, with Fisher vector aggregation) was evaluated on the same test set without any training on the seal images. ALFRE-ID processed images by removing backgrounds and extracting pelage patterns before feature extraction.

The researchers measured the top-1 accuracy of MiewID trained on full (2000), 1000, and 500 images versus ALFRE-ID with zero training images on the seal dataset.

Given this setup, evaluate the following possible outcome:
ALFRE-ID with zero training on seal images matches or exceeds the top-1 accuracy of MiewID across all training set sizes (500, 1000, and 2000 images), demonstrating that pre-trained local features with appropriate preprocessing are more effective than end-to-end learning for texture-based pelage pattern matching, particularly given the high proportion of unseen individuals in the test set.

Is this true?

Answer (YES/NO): YES